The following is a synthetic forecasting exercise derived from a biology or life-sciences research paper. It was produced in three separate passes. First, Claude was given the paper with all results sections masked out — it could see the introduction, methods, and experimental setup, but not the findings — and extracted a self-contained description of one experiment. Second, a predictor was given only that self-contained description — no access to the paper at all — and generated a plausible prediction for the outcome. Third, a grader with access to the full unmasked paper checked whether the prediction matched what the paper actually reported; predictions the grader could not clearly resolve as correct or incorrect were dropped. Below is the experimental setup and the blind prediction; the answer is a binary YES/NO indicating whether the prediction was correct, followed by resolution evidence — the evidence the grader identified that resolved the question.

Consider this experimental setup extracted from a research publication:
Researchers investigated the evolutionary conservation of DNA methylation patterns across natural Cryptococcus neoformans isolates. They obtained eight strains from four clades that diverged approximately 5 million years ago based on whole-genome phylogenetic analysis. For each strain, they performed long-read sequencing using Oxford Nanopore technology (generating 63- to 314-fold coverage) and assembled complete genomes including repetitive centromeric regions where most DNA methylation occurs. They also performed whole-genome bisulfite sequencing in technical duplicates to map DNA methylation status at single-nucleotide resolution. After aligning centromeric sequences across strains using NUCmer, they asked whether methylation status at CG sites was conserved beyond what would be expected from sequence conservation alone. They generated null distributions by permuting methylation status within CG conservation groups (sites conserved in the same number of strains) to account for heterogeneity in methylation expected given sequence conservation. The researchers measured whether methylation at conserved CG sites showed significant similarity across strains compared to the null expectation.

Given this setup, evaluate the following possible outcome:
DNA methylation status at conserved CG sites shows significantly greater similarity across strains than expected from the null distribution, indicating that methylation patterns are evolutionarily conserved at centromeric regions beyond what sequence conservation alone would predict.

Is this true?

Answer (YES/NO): YES